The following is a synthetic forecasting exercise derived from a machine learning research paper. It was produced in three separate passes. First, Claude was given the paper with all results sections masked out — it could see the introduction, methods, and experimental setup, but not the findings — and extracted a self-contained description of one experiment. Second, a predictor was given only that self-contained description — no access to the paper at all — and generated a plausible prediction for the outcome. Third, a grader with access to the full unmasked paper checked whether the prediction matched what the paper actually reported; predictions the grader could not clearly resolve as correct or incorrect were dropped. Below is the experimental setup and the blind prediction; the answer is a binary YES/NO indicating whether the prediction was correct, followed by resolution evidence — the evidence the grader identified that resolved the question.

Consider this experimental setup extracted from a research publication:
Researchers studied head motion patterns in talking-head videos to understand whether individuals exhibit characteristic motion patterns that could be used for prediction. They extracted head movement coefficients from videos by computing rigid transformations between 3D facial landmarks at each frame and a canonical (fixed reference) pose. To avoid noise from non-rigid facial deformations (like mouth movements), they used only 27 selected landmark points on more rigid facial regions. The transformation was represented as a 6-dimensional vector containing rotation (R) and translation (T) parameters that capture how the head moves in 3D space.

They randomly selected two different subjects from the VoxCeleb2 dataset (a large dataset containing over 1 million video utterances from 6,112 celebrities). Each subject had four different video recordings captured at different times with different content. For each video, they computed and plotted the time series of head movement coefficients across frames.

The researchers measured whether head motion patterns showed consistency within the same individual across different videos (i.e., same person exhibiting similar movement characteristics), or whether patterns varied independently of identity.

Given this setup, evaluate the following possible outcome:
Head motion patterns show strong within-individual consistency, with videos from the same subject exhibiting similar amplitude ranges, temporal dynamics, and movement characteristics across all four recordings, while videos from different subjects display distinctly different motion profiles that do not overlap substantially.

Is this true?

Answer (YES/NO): YES